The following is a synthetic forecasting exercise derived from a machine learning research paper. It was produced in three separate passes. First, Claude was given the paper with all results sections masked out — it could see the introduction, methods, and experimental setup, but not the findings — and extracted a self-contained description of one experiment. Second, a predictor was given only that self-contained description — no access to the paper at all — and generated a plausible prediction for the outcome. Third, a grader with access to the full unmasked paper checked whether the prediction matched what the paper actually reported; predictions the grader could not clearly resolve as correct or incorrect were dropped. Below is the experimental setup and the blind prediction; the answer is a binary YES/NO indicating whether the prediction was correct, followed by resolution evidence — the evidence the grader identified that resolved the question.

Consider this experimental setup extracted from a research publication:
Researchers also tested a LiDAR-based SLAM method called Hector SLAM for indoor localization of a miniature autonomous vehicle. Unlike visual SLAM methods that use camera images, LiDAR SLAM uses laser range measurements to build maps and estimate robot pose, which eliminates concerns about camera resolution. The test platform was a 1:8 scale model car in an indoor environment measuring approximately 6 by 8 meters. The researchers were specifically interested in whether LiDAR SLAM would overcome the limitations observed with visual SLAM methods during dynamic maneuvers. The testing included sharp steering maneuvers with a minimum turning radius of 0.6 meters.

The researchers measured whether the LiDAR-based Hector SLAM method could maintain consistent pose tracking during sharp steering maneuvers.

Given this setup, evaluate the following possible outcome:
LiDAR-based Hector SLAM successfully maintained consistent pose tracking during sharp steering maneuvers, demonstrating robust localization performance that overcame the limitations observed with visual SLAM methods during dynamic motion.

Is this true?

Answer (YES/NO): NO